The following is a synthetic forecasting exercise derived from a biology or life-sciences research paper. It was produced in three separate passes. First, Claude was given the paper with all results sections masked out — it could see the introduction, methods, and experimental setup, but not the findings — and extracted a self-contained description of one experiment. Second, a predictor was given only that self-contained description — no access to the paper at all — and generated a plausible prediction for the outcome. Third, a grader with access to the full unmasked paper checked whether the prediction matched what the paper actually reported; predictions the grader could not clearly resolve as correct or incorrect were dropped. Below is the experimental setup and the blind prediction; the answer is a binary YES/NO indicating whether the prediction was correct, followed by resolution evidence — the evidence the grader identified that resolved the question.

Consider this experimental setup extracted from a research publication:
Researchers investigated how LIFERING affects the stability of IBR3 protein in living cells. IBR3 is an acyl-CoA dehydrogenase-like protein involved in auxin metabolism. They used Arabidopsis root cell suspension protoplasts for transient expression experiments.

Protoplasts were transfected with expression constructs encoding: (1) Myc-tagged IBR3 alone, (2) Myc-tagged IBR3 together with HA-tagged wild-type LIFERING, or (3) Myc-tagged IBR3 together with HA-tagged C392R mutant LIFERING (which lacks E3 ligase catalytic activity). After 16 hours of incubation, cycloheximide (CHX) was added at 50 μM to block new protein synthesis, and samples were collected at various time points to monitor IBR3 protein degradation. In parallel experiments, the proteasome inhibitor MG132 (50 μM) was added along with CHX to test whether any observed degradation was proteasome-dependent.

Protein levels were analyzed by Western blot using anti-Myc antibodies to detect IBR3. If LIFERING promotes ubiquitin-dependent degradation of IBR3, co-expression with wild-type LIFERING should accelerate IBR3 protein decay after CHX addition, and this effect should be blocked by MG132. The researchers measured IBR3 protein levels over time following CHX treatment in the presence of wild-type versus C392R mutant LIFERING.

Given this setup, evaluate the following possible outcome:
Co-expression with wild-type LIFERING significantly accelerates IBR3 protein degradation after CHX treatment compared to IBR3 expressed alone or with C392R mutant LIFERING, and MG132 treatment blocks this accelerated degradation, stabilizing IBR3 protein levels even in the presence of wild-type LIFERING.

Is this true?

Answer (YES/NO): NO